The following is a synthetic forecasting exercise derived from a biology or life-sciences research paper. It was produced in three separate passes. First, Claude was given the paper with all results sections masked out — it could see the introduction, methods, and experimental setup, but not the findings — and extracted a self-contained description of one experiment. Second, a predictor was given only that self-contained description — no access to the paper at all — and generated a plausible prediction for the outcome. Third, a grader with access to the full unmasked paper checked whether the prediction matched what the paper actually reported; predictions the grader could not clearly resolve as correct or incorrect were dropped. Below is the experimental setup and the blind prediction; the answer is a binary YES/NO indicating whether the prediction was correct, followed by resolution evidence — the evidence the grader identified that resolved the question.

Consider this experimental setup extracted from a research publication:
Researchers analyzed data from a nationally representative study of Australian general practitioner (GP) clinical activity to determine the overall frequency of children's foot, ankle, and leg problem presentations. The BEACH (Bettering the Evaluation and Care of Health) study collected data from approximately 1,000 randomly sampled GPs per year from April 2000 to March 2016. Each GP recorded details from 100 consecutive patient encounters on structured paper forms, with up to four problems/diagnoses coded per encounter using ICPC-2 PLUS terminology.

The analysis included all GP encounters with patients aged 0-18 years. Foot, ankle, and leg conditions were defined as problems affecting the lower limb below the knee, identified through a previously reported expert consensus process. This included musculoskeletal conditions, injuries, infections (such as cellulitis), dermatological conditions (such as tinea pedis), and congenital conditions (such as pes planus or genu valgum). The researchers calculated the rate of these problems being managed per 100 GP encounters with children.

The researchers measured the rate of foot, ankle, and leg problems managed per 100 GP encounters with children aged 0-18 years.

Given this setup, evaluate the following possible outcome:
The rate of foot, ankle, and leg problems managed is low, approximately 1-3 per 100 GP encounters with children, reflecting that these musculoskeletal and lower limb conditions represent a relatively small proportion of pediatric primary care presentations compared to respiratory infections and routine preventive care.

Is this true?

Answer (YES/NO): YES